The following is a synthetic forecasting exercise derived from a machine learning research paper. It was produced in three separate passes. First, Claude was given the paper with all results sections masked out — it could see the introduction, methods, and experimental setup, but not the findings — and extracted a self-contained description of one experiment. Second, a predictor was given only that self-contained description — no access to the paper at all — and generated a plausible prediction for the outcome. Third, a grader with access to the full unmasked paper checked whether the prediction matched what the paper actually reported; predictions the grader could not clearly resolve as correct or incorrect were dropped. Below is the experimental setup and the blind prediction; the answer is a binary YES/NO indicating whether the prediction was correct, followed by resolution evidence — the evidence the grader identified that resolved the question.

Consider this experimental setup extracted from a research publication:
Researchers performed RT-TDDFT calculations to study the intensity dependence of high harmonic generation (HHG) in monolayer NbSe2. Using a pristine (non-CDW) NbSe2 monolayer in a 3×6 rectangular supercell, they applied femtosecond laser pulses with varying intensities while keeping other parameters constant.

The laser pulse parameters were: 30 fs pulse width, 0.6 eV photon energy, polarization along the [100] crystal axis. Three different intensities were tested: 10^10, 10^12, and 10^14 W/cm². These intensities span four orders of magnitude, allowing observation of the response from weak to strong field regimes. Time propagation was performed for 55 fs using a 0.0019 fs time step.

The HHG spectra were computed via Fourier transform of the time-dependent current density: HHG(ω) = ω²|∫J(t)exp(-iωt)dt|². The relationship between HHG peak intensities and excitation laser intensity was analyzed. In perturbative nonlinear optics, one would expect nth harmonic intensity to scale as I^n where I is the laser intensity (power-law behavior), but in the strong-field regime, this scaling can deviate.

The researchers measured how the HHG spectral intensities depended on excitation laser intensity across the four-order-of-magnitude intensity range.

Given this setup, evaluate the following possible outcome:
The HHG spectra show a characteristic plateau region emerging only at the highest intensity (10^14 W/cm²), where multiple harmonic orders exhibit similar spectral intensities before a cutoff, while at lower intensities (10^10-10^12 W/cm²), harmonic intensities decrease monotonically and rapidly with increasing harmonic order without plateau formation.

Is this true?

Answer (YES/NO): NO